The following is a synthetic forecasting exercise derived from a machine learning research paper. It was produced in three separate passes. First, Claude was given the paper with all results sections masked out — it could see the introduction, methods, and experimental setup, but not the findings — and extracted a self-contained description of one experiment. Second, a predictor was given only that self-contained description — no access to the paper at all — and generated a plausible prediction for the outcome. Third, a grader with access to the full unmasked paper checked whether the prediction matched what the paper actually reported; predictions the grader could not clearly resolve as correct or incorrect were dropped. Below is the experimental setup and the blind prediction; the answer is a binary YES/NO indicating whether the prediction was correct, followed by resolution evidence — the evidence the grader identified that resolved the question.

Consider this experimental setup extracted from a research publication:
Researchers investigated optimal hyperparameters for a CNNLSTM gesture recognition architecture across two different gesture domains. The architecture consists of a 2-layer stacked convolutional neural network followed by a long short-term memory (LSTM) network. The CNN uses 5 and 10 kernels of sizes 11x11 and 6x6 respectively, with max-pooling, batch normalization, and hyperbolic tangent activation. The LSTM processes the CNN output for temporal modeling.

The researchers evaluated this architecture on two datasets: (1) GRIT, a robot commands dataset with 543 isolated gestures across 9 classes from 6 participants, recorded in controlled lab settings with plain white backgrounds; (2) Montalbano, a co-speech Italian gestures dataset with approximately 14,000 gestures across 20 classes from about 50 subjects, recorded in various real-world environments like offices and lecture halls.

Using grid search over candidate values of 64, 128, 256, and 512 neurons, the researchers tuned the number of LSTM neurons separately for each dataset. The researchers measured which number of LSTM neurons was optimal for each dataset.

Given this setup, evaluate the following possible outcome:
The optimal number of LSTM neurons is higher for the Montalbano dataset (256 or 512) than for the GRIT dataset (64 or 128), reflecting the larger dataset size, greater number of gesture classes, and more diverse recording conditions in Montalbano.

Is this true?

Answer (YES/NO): YES